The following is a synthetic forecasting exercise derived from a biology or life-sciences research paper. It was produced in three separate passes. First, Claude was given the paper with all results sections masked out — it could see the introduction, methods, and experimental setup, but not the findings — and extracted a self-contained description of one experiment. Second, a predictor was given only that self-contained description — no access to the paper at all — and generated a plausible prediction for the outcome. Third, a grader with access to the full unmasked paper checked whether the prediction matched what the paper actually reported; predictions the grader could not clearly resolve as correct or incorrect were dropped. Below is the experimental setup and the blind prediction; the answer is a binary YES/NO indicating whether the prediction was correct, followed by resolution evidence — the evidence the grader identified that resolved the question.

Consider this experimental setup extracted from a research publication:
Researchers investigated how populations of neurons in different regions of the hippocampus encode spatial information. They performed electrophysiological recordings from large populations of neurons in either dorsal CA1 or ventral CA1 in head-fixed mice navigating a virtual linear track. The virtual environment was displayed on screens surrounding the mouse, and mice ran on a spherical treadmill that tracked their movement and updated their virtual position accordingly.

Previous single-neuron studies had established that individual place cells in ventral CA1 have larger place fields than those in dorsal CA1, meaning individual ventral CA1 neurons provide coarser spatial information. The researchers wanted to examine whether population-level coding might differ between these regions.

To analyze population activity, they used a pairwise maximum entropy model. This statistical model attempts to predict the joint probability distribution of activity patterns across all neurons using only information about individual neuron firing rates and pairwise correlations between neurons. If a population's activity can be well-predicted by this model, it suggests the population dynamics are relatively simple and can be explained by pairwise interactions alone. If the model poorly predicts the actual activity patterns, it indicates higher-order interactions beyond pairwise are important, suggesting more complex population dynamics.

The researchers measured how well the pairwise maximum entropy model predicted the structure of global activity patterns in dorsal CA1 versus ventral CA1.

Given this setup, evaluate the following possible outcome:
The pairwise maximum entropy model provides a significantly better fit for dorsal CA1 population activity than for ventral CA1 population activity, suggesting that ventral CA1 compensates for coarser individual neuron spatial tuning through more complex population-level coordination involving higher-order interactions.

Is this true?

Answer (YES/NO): NO